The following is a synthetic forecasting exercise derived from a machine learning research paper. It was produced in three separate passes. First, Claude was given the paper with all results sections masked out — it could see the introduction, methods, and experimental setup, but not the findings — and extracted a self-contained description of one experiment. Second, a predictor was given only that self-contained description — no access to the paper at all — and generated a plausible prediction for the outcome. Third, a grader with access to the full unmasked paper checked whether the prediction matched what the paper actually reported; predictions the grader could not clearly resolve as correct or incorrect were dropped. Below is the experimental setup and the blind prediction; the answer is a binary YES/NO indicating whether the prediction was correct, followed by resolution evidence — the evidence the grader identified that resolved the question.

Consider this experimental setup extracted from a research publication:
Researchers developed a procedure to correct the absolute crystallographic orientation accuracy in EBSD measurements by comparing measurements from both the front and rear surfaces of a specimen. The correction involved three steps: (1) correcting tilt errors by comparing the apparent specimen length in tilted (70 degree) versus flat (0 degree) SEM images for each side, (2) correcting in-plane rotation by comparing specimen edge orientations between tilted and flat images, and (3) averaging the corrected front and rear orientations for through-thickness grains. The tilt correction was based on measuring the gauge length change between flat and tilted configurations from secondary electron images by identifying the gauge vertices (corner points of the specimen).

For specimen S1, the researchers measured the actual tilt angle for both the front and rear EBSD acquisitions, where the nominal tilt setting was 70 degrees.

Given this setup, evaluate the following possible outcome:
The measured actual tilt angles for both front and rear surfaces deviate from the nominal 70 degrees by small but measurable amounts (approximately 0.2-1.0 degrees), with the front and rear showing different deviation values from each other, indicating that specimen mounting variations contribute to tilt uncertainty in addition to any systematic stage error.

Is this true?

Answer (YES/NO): NO